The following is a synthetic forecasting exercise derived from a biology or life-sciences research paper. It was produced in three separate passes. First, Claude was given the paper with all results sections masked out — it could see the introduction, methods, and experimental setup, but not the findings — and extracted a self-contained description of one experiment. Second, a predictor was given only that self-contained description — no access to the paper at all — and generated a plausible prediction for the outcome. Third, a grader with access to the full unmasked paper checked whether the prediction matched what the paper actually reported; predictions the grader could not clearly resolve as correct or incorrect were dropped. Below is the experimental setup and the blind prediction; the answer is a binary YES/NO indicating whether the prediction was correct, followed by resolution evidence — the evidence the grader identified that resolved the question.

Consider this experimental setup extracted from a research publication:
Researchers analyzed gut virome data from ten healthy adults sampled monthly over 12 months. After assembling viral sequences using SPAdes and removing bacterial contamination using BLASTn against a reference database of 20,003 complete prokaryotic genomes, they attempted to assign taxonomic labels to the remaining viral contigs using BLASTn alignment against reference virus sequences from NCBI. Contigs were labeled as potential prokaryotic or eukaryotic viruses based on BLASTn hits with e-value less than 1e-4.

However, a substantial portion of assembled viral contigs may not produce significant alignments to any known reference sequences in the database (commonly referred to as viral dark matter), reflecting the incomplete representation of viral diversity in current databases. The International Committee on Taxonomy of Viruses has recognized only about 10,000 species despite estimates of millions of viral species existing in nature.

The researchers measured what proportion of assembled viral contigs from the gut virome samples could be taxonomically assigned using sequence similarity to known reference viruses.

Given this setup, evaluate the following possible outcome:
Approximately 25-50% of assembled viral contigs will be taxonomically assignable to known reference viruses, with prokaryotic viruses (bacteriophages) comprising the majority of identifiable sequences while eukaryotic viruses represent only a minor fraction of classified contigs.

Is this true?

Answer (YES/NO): NO